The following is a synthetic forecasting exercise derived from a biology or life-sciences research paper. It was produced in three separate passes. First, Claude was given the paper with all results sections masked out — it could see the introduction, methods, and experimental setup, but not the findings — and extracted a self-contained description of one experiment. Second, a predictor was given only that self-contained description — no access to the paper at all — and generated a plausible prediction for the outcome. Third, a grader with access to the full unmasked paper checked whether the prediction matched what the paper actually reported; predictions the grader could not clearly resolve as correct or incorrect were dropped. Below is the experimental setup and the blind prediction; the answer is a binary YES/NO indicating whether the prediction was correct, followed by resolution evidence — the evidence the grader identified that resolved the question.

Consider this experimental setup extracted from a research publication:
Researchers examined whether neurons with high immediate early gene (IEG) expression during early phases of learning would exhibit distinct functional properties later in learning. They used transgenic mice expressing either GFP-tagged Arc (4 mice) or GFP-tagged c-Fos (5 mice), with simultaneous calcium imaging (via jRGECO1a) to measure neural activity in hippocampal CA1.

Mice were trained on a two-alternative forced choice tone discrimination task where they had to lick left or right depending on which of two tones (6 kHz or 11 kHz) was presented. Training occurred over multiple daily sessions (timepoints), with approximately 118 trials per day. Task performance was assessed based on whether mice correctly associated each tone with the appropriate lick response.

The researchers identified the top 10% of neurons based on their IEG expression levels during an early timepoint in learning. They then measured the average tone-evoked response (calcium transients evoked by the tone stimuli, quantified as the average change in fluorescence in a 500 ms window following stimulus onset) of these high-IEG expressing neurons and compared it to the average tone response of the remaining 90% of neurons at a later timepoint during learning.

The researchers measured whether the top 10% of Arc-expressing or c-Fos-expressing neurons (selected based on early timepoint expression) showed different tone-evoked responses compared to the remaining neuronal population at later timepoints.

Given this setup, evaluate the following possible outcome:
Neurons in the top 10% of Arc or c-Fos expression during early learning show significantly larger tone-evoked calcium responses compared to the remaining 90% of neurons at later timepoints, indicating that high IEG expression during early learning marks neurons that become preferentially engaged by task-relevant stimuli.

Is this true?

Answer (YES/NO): NO